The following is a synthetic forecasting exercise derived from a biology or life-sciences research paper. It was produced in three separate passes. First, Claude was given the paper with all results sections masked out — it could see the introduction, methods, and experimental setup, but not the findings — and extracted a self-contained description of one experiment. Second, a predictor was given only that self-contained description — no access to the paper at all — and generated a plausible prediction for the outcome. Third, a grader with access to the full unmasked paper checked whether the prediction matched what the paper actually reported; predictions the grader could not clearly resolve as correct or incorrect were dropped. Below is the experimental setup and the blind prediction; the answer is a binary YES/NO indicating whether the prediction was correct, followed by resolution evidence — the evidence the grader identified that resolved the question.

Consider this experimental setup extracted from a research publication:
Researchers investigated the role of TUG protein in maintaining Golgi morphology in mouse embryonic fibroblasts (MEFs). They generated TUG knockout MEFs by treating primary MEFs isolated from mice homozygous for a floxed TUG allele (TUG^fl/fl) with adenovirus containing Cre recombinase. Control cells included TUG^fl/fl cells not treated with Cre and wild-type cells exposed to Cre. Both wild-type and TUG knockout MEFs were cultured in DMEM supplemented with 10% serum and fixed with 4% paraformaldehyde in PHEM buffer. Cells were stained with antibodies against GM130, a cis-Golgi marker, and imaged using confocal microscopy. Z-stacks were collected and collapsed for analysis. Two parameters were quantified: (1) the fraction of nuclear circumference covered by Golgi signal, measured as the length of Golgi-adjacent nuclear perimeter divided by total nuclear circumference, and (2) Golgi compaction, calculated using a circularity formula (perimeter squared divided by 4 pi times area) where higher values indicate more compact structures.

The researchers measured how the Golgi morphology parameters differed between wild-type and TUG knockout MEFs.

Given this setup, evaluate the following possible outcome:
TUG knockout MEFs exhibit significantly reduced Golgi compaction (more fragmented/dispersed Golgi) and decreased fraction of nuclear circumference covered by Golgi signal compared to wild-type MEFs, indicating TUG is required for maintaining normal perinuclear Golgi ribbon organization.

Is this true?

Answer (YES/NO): NO